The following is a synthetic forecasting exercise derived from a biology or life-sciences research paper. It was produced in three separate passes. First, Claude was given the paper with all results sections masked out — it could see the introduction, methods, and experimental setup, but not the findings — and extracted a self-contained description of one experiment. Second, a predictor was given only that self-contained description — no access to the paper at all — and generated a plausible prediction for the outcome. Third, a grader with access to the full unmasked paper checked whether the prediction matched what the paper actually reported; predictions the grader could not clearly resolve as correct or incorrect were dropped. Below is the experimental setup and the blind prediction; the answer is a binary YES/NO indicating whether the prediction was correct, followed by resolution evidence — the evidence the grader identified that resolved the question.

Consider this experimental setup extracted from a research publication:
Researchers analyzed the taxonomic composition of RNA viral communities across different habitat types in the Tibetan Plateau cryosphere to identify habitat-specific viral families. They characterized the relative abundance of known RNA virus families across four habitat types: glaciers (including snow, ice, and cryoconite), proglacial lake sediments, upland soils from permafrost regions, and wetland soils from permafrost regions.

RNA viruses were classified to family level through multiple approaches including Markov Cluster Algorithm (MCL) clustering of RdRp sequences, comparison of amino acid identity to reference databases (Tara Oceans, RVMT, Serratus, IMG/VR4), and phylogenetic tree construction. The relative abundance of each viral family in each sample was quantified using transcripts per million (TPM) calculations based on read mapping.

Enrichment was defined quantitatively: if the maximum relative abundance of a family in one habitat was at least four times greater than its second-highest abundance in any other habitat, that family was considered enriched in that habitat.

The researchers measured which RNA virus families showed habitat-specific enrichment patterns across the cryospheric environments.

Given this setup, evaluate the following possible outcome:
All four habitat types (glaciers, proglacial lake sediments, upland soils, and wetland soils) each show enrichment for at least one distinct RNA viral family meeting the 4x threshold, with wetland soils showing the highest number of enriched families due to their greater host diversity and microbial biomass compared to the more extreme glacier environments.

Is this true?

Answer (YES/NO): NO